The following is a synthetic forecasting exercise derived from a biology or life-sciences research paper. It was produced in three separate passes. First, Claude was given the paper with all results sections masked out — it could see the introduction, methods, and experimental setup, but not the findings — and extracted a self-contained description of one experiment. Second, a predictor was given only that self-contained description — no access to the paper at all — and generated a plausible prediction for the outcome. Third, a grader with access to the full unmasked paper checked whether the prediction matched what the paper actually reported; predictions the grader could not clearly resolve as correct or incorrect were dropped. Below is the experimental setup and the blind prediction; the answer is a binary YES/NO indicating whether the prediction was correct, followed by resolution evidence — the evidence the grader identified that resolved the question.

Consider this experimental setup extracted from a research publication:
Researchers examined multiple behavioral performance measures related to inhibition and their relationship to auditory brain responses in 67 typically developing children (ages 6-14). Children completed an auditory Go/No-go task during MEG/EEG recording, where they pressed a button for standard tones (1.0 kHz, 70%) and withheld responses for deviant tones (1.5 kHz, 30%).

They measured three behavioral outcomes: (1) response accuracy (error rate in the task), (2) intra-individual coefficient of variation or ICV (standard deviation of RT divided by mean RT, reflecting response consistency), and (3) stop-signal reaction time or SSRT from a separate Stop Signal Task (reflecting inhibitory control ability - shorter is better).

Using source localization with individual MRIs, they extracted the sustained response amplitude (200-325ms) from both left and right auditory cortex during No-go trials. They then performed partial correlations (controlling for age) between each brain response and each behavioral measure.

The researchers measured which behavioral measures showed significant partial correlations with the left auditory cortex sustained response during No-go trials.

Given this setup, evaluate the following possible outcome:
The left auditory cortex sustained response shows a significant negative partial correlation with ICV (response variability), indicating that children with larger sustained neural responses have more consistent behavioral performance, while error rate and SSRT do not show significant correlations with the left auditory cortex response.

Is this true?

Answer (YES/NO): NO